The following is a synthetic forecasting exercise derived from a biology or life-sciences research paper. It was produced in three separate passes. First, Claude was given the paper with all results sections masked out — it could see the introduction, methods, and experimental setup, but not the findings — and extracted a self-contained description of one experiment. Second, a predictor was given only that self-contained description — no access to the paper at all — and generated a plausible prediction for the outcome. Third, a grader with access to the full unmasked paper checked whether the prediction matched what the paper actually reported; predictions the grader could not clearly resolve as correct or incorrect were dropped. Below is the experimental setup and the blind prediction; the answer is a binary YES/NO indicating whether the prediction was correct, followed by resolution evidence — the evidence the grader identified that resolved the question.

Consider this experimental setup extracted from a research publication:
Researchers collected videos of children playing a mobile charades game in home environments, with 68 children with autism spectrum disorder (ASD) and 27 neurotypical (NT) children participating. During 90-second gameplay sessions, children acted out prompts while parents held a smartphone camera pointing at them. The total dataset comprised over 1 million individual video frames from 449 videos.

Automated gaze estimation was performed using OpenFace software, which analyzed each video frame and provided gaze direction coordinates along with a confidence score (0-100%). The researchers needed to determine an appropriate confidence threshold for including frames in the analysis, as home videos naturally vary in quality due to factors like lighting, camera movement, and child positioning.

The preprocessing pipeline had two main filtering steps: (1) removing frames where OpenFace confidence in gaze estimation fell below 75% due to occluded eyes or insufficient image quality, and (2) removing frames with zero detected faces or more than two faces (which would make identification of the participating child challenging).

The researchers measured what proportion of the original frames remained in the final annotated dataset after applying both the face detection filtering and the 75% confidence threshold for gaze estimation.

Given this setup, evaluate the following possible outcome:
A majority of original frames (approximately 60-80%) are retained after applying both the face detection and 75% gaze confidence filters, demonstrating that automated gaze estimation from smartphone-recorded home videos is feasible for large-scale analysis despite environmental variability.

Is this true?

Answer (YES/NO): NO